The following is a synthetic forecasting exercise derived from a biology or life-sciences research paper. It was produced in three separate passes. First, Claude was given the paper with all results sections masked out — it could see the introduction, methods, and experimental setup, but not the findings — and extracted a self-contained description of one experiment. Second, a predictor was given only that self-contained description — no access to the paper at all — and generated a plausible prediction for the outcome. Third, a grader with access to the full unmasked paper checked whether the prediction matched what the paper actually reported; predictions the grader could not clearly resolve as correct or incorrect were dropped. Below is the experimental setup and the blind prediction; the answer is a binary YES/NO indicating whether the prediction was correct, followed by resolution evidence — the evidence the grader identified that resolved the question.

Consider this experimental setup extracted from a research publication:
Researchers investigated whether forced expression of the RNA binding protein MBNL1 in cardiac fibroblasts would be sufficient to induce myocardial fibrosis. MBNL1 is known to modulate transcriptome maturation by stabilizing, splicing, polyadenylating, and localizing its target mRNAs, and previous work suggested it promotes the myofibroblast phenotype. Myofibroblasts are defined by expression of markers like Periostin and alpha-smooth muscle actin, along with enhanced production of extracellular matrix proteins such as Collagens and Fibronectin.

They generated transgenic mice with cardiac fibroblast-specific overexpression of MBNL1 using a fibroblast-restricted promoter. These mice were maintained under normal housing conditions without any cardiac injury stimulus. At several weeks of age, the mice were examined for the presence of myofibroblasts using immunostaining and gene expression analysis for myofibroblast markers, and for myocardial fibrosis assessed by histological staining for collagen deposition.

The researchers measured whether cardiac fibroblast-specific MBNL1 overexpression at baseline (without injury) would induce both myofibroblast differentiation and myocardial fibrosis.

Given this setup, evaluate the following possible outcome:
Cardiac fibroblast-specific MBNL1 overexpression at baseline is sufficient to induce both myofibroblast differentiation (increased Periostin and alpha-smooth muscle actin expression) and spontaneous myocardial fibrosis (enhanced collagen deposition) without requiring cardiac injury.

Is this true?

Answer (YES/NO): NO